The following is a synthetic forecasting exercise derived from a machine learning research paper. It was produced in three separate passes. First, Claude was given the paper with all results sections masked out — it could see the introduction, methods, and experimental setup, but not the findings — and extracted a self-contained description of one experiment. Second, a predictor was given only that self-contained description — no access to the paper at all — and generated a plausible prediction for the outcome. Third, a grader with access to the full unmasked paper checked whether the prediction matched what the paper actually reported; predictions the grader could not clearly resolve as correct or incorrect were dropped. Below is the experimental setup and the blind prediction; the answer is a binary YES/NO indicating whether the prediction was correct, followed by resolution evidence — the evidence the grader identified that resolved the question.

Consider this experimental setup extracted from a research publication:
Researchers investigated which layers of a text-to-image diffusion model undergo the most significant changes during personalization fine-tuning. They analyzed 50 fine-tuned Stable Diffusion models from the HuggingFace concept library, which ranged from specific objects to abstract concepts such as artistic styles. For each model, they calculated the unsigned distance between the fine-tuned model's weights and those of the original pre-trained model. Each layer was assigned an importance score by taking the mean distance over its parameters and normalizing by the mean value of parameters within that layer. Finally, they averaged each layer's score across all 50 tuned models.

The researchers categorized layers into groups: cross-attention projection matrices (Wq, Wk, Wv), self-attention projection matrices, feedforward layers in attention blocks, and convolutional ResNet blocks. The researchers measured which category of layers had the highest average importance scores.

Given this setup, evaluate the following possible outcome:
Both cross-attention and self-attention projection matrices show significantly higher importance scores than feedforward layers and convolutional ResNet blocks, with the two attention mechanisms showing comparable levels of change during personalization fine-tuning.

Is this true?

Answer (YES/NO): YES